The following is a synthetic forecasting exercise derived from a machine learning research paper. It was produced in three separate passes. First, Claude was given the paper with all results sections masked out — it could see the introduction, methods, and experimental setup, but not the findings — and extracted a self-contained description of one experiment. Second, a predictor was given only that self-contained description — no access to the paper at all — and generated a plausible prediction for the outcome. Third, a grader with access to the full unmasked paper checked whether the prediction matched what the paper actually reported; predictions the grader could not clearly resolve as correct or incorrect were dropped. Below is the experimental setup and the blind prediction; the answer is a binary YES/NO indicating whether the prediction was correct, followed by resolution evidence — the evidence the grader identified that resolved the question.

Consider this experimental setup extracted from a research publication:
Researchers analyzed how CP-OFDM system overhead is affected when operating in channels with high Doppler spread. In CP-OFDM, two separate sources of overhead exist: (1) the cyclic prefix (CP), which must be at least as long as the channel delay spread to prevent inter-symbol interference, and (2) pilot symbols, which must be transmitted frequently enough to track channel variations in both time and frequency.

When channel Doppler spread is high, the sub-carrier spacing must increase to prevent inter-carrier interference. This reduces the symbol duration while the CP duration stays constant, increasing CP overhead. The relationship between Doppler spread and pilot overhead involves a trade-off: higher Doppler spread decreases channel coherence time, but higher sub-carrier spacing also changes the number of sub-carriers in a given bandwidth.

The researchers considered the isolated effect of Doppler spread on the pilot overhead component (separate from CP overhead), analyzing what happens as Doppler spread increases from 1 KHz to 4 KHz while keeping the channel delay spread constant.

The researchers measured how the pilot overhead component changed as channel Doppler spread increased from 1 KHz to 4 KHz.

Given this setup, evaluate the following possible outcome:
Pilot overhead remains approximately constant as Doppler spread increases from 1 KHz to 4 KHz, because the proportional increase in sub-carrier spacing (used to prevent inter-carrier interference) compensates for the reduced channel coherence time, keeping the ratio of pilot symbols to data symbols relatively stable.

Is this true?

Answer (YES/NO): NO